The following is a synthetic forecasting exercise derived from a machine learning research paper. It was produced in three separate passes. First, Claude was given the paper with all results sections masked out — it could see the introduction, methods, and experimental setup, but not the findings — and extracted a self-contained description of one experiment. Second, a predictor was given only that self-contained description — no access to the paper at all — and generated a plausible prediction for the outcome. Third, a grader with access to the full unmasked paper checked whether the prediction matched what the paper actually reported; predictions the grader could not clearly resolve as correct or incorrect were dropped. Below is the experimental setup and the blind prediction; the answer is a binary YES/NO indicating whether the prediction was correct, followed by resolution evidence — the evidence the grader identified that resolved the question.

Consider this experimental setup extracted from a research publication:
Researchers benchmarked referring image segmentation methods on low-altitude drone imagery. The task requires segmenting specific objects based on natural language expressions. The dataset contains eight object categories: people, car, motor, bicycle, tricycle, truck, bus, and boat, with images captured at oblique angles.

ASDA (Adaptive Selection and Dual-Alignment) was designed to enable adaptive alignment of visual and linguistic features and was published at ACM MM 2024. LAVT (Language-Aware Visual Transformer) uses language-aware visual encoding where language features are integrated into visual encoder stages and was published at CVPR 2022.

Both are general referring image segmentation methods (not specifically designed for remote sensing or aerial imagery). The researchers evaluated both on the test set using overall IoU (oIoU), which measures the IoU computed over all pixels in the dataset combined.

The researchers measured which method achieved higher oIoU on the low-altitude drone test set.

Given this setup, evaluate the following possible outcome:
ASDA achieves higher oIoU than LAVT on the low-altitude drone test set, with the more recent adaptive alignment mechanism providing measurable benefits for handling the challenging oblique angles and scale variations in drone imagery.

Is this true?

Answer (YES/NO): NO